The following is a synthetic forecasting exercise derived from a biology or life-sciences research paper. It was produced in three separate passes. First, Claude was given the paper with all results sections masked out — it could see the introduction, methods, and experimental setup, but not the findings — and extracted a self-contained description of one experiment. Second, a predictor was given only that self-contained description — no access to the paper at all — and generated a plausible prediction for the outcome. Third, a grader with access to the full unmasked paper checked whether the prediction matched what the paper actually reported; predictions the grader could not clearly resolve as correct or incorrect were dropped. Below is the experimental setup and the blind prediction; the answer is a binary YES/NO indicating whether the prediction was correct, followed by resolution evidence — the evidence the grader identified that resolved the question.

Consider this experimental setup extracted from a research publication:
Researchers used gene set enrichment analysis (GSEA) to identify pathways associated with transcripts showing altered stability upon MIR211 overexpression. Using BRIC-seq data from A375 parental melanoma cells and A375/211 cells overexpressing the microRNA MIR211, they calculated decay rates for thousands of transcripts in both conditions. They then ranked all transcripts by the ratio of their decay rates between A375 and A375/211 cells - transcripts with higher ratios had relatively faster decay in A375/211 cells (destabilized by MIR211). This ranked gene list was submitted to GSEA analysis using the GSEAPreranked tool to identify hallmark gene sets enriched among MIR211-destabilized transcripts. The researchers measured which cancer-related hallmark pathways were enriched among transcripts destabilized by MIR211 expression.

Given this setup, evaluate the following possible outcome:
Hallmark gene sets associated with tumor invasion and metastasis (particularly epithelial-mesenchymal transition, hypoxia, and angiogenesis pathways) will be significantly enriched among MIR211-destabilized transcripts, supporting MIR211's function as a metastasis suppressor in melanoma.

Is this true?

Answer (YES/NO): NO